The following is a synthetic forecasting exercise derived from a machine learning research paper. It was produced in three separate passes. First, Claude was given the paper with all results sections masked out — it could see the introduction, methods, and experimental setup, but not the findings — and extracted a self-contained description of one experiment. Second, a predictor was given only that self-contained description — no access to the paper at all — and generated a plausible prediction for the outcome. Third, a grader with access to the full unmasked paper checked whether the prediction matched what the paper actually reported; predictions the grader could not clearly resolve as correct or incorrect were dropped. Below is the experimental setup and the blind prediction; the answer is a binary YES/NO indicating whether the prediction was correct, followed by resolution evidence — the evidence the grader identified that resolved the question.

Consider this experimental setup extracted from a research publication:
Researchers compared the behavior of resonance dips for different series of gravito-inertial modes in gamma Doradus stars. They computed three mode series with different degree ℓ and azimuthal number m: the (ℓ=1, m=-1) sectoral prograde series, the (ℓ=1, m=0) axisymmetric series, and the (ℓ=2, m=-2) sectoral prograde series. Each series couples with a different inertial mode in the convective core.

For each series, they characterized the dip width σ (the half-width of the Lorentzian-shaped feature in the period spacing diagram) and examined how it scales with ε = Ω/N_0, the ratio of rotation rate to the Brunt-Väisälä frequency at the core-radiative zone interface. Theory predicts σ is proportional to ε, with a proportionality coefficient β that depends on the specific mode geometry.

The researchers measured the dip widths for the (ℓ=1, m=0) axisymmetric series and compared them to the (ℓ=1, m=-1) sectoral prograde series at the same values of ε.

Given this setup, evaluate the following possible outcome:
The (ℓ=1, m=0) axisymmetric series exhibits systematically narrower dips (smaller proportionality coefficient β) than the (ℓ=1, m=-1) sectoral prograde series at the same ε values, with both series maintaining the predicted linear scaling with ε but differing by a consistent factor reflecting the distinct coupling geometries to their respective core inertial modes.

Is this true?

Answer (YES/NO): YES